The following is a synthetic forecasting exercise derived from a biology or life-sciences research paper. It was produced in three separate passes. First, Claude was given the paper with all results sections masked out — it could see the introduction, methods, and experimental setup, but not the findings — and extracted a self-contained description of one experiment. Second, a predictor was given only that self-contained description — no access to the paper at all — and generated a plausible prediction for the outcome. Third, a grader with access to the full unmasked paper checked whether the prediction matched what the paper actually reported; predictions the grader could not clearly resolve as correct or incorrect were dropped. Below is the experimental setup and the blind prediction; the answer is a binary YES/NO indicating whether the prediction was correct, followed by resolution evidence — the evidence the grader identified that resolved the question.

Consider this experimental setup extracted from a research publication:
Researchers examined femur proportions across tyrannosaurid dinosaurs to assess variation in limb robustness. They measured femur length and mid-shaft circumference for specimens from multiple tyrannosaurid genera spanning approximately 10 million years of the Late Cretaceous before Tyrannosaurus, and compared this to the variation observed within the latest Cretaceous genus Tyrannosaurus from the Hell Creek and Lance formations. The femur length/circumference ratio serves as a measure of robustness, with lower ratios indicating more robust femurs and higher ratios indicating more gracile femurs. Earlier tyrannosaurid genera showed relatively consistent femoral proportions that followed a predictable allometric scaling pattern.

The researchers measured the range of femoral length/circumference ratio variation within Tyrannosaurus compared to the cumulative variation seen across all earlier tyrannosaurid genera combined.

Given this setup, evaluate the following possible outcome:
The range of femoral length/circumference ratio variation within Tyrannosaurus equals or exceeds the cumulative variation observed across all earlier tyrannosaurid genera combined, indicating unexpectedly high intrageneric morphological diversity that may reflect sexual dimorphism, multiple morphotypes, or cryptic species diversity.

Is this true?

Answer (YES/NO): YES